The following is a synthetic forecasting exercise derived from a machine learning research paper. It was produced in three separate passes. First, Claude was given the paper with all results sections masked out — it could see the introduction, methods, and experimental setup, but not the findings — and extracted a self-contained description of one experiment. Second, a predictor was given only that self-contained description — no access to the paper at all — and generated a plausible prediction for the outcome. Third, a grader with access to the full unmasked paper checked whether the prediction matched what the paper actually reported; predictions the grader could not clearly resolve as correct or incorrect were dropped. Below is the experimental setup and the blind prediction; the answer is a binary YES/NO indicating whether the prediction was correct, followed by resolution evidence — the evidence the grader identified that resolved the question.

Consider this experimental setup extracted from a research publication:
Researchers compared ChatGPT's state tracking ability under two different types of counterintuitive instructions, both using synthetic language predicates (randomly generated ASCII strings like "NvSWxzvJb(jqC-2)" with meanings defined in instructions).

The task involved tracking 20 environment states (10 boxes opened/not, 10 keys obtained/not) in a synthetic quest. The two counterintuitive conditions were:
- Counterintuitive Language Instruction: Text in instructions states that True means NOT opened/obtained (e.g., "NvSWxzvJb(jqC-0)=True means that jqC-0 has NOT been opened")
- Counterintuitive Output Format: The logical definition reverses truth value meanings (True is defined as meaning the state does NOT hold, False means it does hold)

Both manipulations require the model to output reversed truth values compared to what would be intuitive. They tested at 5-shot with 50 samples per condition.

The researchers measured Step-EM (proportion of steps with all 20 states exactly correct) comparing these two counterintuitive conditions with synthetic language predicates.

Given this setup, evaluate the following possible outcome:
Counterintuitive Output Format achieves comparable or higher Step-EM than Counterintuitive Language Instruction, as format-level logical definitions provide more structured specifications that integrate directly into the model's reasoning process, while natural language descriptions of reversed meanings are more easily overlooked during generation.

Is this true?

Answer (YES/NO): YES